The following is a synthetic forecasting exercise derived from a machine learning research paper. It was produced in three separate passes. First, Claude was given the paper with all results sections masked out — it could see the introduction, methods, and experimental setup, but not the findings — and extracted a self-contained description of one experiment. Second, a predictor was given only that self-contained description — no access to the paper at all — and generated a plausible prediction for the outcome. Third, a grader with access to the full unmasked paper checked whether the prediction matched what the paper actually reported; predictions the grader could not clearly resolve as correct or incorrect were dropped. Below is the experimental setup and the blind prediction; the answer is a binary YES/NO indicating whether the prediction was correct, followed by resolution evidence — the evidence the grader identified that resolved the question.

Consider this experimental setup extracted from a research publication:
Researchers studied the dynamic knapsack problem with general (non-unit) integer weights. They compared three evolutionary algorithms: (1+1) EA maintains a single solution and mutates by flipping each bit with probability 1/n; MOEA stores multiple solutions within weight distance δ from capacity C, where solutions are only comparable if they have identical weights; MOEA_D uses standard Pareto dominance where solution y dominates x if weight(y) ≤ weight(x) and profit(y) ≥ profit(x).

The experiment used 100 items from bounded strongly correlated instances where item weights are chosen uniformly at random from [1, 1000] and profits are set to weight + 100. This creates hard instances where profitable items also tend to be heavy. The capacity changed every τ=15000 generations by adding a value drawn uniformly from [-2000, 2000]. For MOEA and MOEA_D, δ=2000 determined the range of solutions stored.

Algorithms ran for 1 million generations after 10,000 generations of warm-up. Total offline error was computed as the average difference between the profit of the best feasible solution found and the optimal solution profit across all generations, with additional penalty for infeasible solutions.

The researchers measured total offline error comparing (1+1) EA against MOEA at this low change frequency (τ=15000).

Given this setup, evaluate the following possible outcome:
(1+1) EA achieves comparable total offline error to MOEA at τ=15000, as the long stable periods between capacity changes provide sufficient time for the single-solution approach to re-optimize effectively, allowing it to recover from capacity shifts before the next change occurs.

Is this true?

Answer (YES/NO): NO